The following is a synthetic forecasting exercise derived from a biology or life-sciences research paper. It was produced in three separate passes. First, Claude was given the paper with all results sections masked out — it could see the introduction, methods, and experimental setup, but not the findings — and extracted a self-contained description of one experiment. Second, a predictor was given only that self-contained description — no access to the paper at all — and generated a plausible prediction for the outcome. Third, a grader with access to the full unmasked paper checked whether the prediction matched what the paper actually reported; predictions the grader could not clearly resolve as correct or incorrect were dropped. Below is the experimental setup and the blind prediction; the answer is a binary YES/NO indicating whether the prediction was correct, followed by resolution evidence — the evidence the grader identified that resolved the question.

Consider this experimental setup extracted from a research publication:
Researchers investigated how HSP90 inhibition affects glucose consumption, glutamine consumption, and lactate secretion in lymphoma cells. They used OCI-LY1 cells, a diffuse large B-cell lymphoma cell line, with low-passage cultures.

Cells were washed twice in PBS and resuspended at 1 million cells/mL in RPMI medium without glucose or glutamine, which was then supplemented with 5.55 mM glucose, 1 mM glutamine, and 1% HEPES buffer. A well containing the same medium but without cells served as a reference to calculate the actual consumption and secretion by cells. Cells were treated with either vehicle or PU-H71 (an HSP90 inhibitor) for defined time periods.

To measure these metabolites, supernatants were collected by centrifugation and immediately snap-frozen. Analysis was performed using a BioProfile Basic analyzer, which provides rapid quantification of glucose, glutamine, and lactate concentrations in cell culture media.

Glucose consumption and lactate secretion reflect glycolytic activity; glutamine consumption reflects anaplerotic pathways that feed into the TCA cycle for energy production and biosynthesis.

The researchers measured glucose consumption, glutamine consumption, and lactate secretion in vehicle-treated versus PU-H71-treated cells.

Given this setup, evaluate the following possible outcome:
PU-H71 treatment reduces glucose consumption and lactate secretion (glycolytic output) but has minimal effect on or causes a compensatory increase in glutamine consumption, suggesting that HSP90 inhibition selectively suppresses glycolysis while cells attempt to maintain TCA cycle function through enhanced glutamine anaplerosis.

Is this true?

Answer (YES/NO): YES